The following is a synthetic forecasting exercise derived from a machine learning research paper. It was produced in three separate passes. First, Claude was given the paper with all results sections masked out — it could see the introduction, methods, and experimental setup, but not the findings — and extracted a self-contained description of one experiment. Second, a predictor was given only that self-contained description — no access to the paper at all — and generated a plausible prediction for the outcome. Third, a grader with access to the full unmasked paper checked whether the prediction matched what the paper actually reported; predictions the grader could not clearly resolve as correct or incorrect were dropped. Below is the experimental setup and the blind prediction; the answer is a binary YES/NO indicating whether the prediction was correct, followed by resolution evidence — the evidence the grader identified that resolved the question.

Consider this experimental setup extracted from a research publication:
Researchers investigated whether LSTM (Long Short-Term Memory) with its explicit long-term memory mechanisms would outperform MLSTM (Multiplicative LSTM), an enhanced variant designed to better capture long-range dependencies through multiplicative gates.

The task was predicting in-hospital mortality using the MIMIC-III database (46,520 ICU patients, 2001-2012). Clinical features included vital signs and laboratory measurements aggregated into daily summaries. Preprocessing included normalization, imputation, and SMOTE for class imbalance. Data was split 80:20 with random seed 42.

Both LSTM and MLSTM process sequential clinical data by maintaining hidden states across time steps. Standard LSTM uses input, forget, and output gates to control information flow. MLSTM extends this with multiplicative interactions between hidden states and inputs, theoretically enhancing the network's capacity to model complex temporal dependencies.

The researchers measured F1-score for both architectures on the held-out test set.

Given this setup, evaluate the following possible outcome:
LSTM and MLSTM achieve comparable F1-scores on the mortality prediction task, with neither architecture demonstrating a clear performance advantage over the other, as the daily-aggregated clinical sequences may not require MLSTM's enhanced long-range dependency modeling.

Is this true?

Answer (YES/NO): YES